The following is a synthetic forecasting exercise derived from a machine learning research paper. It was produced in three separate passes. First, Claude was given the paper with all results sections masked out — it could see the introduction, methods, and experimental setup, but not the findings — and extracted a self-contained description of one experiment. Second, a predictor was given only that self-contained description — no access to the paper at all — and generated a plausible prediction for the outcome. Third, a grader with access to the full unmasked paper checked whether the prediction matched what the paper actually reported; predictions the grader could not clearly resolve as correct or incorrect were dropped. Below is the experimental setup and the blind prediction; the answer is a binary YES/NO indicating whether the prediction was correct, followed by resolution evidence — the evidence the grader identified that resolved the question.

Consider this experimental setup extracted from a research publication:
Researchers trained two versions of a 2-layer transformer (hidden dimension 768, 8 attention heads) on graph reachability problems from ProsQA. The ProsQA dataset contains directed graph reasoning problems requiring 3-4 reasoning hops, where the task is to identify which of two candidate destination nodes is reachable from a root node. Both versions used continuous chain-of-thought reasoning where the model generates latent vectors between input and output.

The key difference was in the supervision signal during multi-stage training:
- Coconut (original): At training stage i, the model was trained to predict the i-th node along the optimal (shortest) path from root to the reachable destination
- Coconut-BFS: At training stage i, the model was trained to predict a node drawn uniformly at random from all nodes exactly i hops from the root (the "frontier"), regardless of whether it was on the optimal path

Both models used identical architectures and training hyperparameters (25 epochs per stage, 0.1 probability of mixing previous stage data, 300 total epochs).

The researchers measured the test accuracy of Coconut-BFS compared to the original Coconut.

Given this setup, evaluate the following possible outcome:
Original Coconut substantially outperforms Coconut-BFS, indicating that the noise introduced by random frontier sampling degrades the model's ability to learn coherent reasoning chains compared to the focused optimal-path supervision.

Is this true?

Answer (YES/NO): NO